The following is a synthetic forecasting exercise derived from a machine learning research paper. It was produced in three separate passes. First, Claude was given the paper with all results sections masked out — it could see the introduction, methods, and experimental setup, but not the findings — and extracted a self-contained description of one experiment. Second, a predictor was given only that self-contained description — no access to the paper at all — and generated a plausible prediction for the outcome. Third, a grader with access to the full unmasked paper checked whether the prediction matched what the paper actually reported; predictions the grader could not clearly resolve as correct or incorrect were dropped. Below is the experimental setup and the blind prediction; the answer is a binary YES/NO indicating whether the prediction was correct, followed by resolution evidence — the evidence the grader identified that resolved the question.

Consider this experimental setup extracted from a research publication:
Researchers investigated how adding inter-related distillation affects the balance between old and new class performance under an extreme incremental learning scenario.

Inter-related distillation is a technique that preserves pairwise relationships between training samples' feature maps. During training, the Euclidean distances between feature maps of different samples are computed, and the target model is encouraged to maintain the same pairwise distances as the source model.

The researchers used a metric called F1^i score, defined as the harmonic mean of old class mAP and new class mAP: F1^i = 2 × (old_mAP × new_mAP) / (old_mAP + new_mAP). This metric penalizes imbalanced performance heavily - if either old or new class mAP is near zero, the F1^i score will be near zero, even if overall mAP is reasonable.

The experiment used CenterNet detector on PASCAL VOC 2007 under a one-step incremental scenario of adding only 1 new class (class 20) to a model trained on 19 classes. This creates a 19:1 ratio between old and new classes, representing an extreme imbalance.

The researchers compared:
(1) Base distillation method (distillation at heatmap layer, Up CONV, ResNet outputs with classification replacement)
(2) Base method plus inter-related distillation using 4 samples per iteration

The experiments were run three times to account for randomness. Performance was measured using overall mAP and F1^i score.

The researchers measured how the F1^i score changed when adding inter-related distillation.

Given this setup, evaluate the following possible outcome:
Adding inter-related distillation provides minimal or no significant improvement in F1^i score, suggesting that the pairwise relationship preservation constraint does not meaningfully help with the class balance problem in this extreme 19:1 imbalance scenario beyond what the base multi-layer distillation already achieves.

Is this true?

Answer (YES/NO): NO